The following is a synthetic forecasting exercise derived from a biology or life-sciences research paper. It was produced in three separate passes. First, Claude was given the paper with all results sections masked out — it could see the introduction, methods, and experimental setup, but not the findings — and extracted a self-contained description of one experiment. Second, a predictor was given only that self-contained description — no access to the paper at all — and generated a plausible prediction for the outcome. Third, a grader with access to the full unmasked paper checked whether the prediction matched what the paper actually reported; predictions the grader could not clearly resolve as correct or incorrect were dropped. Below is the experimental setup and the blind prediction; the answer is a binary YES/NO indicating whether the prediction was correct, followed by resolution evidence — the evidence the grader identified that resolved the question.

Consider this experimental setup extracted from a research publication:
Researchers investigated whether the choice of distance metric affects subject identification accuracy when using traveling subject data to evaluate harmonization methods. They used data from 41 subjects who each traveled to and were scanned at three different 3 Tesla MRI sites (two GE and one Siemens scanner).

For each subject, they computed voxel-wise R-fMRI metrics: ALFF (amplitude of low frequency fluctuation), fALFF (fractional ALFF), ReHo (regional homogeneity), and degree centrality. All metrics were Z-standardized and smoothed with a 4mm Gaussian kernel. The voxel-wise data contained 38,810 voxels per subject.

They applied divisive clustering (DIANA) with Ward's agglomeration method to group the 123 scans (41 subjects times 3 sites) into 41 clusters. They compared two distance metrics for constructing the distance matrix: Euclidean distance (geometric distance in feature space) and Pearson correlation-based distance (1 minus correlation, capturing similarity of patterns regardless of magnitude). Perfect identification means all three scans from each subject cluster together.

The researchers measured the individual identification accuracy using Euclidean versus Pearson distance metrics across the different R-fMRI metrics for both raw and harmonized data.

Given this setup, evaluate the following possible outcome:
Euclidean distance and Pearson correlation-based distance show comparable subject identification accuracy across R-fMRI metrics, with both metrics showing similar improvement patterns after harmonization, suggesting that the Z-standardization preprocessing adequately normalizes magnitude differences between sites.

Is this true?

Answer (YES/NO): NO